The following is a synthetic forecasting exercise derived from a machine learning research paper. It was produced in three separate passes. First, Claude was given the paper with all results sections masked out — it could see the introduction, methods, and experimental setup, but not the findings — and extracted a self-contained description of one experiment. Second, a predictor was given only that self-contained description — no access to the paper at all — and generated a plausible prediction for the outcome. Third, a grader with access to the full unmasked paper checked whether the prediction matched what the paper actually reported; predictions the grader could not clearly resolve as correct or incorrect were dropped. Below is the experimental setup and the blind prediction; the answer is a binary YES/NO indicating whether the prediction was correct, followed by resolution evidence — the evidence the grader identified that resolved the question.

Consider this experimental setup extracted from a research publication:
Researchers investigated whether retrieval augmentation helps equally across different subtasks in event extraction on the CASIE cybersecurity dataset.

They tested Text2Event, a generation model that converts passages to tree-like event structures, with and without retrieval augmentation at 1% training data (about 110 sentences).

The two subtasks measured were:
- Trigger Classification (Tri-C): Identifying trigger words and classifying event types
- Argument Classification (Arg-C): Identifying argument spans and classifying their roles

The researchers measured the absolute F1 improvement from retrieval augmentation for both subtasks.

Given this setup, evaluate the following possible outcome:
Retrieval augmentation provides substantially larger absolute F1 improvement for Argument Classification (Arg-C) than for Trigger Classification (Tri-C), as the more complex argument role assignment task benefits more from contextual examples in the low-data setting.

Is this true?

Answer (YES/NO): YES